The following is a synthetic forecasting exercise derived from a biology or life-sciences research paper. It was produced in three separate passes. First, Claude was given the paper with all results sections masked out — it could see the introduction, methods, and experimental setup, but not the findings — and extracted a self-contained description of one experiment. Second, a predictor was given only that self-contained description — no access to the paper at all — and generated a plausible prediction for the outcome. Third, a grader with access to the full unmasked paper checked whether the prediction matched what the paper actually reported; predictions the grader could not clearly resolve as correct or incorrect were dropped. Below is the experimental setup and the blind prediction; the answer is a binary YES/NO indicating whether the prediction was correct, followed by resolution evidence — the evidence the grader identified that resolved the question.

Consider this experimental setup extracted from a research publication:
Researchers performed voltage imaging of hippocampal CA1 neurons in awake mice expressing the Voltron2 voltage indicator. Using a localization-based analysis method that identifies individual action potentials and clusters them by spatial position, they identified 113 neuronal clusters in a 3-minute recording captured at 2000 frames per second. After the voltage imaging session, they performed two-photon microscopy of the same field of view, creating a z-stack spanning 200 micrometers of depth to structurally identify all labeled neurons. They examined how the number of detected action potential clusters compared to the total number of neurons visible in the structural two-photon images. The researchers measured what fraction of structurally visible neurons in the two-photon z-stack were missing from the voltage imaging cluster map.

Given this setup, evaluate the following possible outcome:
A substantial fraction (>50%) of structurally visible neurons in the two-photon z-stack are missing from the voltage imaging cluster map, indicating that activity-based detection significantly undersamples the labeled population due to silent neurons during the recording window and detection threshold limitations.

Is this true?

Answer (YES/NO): NO